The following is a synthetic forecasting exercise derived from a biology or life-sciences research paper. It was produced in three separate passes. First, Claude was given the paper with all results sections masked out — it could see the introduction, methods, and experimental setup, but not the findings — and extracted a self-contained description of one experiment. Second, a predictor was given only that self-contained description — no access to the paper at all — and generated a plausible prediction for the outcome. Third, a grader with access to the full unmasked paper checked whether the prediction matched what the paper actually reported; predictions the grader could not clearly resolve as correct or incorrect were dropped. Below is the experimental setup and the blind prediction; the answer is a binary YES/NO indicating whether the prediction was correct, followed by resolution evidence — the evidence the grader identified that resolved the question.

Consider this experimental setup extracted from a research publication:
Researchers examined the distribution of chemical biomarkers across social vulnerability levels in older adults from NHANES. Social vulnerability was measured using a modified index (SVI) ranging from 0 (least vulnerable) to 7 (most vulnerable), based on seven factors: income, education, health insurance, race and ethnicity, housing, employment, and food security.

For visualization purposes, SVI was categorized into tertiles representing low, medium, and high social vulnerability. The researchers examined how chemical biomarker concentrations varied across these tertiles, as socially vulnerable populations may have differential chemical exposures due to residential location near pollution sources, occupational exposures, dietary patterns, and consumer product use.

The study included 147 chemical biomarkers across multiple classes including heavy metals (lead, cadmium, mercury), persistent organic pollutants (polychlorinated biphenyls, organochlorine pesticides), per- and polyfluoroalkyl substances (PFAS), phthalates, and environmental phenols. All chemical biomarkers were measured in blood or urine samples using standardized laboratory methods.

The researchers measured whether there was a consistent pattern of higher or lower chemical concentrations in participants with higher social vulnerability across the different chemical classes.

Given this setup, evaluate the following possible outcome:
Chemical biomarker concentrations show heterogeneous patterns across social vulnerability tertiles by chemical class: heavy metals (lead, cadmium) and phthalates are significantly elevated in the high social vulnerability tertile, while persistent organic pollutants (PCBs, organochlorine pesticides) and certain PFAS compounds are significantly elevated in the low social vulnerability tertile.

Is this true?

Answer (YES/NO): NO